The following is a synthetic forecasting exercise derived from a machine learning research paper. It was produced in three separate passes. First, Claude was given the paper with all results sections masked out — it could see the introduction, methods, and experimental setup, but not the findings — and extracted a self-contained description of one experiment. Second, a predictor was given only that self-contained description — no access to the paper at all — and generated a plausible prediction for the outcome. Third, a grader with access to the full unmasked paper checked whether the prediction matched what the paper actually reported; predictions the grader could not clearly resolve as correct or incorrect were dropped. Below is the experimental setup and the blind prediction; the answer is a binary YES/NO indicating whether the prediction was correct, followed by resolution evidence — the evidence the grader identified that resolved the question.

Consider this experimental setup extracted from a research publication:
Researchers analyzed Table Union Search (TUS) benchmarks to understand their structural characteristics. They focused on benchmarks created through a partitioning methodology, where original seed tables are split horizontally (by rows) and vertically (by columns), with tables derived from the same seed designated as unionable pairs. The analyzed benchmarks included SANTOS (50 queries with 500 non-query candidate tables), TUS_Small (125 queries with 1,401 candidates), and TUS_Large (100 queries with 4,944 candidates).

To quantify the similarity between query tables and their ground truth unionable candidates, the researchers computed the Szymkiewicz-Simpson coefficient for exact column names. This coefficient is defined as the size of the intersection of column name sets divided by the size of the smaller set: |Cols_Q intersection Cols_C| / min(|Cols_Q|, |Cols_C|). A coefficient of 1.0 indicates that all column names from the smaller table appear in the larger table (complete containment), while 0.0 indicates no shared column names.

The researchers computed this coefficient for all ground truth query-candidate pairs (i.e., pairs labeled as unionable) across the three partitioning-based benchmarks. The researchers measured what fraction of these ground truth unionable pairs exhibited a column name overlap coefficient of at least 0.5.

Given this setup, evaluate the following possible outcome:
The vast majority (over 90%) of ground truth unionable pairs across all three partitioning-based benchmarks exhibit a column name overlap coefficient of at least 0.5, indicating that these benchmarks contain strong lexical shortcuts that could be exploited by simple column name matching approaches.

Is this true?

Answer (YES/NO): YES